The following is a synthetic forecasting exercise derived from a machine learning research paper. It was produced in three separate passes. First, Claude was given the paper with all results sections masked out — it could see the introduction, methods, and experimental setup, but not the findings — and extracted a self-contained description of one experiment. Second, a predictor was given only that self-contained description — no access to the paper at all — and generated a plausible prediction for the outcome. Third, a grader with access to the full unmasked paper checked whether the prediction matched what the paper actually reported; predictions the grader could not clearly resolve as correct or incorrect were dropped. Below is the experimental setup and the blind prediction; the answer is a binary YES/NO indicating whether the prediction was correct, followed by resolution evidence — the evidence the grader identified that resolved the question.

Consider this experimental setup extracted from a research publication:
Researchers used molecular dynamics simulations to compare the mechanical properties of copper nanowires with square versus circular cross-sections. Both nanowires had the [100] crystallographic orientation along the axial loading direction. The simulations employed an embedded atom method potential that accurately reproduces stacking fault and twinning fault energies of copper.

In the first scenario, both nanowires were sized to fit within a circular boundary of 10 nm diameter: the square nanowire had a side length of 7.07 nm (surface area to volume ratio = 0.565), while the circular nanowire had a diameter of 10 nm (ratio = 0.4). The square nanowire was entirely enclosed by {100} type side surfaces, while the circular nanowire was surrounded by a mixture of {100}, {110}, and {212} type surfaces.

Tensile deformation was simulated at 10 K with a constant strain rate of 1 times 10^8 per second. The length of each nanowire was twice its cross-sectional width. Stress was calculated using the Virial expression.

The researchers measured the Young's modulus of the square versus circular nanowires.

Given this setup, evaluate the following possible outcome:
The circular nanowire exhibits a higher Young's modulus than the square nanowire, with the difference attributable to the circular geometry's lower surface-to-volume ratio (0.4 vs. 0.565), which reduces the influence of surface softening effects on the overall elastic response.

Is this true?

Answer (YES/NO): NO